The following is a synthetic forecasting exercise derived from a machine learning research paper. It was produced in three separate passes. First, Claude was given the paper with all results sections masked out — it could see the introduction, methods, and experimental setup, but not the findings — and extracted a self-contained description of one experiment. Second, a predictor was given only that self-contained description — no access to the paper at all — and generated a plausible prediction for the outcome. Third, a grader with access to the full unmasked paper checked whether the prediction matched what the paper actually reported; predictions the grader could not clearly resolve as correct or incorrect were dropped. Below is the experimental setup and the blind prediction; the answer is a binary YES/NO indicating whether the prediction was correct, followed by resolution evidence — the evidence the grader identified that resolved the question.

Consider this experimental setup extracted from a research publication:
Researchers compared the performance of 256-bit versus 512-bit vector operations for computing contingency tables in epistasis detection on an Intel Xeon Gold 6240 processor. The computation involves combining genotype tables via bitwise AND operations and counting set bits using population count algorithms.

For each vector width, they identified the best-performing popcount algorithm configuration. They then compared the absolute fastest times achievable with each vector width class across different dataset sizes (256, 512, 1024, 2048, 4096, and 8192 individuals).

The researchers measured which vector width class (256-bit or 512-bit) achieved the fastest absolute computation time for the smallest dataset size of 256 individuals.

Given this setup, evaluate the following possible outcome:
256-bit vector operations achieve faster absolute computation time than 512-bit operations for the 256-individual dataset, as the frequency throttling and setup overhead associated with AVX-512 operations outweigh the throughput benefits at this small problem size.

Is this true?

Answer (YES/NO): YES